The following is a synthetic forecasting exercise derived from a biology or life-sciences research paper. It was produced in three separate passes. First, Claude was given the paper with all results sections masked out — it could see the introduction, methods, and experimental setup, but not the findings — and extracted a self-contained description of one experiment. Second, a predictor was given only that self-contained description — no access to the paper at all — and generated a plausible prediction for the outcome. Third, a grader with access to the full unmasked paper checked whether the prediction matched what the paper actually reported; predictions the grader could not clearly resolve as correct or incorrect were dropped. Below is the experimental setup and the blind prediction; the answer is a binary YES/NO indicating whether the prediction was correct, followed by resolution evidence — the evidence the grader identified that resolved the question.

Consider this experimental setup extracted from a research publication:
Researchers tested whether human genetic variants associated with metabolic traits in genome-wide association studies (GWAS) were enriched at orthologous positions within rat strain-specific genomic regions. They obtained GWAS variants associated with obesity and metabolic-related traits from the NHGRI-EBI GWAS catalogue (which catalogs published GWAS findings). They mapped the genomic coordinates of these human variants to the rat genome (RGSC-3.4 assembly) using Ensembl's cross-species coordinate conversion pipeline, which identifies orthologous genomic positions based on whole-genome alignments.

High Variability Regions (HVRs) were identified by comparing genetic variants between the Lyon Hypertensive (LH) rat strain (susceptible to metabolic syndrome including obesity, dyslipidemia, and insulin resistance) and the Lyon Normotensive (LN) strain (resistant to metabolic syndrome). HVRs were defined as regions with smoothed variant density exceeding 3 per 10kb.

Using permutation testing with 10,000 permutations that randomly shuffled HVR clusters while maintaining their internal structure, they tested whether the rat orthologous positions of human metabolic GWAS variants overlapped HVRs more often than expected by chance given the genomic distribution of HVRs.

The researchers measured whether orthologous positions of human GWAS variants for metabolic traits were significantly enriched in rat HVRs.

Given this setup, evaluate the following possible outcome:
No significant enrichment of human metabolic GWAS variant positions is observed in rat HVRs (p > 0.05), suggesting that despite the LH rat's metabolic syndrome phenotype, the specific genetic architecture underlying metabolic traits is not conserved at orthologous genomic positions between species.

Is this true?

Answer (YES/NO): YES